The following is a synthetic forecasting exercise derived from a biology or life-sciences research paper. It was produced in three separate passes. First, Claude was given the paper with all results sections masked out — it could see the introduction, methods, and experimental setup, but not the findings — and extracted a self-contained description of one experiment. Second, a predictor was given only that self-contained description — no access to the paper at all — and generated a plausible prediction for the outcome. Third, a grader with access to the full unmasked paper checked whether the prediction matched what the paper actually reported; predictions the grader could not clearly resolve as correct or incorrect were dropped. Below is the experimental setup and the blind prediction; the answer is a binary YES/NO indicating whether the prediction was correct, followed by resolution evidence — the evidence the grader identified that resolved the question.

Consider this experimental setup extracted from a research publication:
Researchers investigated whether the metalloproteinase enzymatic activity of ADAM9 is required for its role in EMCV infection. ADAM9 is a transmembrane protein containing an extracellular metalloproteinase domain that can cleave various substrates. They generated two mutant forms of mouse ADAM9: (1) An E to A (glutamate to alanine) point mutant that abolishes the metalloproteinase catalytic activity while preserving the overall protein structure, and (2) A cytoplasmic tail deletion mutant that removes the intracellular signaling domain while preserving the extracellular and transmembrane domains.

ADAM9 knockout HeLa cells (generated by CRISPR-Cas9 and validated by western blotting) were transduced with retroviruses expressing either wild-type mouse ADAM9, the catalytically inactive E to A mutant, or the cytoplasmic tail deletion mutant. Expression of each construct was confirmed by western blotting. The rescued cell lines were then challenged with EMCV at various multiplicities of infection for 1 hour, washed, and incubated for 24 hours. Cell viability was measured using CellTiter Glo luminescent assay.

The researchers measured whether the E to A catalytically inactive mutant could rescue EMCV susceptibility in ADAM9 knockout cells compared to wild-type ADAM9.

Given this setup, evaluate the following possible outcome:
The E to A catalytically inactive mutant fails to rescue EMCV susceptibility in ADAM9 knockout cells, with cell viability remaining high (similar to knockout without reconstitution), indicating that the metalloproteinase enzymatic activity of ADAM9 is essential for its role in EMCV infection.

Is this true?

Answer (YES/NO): NO